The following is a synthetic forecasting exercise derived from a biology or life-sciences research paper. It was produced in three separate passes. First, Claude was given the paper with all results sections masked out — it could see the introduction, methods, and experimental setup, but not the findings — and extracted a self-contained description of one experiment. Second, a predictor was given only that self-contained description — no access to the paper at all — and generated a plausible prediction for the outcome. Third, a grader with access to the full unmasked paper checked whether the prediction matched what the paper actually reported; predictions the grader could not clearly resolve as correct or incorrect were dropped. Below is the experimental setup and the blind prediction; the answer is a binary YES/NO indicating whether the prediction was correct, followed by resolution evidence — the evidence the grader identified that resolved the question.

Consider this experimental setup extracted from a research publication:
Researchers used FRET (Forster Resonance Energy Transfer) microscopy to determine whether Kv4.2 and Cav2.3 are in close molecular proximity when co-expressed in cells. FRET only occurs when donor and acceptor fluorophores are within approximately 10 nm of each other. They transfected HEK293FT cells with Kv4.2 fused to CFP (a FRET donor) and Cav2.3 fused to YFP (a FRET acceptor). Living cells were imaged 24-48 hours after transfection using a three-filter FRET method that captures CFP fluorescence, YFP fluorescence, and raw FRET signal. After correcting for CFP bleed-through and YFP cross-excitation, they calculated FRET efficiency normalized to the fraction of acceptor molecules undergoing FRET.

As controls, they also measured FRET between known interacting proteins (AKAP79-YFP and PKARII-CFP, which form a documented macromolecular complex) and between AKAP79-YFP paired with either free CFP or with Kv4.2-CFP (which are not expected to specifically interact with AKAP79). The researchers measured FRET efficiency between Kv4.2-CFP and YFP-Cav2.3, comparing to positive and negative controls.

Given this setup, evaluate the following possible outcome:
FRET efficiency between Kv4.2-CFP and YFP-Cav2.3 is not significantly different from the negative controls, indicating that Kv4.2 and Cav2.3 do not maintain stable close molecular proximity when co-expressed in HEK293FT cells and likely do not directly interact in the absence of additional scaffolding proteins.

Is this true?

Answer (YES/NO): NO